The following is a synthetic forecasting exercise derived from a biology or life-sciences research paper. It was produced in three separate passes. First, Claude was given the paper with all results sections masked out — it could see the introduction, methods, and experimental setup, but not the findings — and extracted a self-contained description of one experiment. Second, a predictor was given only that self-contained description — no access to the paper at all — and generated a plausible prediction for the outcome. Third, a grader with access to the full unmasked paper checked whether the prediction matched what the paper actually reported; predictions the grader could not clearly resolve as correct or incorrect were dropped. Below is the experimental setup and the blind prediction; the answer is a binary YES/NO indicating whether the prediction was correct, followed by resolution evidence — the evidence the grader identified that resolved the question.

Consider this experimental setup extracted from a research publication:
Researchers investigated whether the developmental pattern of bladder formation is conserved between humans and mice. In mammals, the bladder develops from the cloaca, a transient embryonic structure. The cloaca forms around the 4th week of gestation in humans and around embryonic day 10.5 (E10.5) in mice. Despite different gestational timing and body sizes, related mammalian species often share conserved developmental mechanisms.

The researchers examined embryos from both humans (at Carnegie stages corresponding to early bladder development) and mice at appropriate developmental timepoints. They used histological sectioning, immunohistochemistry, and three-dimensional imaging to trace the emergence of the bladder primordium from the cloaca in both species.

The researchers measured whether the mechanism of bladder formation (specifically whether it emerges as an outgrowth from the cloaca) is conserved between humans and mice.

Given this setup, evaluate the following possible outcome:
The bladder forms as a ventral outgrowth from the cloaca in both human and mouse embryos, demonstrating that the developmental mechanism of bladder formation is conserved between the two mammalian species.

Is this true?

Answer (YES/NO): NO